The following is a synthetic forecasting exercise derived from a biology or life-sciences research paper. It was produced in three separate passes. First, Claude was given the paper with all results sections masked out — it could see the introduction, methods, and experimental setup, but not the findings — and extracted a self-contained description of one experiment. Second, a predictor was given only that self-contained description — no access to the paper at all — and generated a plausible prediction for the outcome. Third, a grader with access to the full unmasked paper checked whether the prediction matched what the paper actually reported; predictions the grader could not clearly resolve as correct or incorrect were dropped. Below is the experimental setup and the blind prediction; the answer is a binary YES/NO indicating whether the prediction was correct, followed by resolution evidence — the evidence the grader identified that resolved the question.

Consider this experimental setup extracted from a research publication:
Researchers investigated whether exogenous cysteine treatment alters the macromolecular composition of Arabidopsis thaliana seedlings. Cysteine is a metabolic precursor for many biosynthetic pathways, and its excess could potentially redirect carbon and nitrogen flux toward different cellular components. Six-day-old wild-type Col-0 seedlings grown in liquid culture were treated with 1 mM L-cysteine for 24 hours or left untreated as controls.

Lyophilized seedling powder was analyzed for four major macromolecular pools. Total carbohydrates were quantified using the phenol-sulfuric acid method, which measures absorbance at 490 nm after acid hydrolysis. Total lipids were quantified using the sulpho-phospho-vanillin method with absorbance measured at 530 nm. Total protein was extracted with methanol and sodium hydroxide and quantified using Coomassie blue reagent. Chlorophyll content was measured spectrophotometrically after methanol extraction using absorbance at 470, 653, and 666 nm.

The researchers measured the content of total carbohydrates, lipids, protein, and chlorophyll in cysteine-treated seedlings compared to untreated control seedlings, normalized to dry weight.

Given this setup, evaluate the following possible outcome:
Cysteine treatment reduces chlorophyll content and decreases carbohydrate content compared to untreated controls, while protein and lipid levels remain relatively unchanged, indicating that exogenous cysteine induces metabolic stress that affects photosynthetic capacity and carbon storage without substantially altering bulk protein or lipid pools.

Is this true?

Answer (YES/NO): NO